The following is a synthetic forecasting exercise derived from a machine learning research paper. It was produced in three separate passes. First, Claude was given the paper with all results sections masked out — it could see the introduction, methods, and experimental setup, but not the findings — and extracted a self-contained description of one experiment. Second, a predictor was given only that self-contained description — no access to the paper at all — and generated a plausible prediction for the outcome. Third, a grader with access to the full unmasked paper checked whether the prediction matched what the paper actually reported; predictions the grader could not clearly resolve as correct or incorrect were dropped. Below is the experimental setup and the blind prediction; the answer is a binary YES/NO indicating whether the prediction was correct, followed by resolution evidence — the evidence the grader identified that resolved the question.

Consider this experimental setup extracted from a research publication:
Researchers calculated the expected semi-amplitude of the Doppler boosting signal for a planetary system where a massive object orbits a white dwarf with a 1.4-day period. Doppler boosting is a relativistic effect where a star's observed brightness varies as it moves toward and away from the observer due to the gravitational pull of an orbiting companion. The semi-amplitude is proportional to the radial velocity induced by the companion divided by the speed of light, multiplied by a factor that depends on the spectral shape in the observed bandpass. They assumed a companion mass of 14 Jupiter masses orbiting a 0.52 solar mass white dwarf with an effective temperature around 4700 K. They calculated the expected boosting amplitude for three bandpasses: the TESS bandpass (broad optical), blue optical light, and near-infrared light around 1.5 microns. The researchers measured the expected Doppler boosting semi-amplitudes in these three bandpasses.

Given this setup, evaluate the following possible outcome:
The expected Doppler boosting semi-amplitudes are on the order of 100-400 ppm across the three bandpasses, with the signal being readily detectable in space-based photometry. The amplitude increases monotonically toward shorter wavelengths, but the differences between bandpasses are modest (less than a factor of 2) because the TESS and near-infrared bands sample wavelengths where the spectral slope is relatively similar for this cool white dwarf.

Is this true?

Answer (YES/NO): NO